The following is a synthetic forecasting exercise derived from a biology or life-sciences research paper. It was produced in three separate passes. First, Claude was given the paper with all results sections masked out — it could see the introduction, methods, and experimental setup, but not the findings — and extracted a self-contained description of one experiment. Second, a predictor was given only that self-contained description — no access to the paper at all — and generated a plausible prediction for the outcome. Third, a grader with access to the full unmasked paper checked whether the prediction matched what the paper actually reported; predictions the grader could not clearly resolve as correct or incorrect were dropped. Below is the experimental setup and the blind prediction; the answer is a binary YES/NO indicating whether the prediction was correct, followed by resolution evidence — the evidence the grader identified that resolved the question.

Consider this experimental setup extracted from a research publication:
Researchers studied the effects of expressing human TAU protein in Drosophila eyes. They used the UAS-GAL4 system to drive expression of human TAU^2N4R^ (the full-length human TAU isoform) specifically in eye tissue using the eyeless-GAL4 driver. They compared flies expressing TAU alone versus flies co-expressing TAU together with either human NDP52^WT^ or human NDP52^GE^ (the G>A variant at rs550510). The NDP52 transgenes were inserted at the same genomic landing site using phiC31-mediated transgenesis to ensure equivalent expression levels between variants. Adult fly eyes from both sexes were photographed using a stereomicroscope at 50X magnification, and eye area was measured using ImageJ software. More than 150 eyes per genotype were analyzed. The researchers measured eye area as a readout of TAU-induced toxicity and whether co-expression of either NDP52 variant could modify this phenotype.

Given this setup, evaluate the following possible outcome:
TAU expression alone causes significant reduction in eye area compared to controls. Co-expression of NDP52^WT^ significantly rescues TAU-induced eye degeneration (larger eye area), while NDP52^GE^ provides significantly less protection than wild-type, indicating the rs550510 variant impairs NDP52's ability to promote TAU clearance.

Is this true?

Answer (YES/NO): NO